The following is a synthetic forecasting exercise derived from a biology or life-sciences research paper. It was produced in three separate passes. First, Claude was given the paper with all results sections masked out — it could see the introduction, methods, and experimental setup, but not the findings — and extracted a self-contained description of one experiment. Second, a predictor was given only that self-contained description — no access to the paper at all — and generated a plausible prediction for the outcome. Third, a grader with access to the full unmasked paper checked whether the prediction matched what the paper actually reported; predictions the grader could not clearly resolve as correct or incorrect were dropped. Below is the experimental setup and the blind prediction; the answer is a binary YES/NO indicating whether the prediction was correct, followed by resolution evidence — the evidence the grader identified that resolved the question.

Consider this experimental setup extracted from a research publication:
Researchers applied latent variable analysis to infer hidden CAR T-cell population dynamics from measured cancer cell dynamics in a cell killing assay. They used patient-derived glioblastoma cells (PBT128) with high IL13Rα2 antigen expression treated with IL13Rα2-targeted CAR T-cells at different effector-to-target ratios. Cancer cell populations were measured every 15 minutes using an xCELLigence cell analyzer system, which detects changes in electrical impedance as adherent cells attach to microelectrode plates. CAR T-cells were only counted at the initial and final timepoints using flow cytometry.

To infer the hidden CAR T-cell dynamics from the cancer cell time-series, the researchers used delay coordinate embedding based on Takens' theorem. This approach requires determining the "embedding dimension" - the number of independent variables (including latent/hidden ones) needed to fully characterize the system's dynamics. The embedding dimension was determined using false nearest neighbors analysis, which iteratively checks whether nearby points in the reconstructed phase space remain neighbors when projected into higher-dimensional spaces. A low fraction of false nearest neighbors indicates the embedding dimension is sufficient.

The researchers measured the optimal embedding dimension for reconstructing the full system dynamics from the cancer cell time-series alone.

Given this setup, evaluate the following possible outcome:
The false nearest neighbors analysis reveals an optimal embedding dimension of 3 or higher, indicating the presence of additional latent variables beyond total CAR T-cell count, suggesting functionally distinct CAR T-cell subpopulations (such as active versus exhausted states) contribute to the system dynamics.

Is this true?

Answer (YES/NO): NO